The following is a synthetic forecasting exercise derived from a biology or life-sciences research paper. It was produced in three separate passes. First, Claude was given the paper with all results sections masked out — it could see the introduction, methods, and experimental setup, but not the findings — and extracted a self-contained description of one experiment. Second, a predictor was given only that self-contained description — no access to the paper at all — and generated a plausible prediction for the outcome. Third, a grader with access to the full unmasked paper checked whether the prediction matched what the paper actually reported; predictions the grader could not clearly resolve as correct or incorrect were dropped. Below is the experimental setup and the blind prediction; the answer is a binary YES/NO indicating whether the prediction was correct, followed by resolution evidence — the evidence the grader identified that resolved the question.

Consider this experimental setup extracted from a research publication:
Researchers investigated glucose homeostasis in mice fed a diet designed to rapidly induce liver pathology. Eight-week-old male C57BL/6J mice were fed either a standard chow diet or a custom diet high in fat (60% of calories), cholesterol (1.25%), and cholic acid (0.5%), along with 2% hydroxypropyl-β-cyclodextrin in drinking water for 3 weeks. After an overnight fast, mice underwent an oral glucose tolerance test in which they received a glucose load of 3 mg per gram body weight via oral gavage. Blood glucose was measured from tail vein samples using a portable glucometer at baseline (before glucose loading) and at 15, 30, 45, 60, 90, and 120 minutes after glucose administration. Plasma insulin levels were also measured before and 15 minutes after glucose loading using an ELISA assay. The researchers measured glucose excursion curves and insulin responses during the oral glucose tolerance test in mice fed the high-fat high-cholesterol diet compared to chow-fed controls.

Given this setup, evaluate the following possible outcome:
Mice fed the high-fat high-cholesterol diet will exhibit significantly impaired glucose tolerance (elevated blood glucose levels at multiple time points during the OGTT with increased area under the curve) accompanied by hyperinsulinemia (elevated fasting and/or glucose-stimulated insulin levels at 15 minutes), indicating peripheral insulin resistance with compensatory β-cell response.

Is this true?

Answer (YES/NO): NO